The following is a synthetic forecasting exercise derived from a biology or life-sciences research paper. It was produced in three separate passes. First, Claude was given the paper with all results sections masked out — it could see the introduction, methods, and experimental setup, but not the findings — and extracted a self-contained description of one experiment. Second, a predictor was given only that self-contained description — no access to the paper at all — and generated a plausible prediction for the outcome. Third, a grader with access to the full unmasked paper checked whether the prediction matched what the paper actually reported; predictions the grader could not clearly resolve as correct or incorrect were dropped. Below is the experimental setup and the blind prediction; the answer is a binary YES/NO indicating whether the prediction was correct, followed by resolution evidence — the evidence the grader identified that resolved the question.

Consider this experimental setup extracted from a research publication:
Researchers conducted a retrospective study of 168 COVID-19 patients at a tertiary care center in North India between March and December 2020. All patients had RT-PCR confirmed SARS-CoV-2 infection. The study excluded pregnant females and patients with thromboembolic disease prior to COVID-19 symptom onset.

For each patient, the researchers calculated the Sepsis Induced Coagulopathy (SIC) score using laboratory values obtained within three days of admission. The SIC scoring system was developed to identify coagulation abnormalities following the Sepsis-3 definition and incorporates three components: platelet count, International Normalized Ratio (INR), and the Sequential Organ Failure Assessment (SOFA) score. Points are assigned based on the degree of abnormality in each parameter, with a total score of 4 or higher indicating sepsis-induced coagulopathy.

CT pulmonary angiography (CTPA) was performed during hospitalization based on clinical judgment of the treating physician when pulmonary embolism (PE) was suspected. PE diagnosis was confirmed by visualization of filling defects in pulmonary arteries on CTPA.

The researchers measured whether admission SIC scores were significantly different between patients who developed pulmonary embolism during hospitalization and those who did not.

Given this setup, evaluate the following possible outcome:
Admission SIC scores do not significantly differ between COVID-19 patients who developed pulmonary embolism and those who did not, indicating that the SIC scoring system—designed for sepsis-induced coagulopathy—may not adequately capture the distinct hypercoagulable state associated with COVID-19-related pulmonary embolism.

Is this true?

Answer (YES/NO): NO